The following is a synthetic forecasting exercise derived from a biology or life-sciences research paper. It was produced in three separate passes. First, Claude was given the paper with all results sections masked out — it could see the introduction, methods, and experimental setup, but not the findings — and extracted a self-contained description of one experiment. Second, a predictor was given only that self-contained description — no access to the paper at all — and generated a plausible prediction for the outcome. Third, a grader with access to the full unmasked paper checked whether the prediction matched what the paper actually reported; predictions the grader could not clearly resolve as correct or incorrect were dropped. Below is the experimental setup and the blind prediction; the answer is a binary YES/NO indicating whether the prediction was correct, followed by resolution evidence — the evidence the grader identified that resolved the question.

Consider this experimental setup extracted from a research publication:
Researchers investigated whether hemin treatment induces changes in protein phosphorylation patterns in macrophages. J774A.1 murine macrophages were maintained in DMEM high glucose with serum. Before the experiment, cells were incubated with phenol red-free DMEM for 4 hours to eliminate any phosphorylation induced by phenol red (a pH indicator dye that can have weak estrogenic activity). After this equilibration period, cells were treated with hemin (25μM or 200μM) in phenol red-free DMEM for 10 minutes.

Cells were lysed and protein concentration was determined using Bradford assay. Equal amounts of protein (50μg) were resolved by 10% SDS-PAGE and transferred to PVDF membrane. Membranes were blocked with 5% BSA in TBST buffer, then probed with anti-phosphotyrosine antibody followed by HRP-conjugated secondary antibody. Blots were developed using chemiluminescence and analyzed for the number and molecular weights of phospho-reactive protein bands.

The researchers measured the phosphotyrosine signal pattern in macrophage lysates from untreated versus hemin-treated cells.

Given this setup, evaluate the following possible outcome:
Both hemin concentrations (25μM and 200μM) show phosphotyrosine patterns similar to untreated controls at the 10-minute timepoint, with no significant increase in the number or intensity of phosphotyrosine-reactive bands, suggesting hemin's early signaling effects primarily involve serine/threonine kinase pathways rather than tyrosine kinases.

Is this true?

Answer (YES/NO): NO